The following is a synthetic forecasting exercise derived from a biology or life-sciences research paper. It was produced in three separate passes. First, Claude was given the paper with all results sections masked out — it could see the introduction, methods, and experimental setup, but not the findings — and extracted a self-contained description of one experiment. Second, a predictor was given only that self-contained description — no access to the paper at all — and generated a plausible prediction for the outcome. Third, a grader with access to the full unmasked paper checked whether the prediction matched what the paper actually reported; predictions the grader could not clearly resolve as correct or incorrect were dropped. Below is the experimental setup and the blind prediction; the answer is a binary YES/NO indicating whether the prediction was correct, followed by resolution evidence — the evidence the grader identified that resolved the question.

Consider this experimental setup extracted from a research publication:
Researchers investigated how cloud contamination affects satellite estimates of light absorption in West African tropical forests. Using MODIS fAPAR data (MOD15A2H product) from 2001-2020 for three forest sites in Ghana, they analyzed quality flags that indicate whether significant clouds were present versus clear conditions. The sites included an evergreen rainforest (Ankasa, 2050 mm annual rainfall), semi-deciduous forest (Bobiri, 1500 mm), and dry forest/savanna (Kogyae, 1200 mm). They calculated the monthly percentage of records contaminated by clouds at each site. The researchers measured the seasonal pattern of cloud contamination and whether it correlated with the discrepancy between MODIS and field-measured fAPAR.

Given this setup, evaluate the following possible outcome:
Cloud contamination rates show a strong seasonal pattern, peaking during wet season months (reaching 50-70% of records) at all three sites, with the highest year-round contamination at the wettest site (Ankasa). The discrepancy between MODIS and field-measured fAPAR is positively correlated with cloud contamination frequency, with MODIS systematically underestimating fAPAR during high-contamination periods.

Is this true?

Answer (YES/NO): NO